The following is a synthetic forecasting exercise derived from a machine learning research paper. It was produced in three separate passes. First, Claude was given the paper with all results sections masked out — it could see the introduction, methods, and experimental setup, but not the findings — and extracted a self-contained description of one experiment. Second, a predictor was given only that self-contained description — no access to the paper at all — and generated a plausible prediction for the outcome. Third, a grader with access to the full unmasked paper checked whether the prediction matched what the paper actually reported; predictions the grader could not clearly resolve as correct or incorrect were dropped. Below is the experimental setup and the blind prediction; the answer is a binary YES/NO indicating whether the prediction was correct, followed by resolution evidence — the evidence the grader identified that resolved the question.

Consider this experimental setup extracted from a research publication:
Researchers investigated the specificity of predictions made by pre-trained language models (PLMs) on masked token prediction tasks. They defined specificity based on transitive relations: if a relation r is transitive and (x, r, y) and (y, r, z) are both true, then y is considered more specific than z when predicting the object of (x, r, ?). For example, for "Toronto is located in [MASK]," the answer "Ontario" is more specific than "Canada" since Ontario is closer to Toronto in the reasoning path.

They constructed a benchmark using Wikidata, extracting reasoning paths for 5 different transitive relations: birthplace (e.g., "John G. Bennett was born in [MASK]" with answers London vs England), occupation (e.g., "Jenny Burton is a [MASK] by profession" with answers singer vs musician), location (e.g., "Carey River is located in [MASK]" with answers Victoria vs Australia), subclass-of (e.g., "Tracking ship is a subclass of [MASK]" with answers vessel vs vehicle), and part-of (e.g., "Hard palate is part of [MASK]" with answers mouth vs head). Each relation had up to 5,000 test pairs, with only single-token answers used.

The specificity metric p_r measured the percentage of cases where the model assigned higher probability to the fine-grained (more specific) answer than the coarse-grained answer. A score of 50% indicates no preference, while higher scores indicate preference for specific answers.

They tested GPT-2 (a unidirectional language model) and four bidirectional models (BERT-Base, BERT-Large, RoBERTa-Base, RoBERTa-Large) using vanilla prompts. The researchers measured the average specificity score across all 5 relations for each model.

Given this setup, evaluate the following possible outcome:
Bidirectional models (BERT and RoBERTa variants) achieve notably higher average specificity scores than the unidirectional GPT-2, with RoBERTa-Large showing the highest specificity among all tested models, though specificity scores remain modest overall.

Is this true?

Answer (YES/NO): NO